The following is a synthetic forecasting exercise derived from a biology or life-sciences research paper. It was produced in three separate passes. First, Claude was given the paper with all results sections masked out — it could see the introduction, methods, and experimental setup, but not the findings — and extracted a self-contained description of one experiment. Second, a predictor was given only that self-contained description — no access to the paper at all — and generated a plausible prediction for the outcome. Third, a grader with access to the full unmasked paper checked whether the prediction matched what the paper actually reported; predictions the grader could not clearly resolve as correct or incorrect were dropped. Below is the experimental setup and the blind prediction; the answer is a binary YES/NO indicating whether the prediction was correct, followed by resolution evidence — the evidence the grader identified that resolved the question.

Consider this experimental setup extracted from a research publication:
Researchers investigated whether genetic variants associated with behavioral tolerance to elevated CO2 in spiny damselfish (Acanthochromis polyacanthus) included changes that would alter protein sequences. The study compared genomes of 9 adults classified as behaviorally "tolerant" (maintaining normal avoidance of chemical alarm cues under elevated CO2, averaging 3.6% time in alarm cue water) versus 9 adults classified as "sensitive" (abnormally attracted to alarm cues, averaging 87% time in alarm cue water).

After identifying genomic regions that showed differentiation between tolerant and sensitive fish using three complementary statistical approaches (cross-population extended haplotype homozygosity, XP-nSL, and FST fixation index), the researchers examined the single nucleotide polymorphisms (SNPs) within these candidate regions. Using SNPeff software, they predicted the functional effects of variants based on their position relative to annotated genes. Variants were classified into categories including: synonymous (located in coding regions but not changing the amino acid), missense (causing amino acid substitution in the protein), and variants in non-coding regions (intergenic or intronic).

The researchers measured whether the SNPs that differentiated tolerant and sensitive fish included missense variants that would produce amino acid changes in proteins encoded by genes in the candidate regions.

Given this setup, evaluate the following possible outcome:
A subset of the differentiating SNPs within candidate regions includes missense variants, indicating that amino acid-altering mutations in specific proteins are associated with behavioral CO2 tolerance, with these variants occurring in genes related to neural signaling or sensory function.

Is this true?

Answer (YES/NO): YES